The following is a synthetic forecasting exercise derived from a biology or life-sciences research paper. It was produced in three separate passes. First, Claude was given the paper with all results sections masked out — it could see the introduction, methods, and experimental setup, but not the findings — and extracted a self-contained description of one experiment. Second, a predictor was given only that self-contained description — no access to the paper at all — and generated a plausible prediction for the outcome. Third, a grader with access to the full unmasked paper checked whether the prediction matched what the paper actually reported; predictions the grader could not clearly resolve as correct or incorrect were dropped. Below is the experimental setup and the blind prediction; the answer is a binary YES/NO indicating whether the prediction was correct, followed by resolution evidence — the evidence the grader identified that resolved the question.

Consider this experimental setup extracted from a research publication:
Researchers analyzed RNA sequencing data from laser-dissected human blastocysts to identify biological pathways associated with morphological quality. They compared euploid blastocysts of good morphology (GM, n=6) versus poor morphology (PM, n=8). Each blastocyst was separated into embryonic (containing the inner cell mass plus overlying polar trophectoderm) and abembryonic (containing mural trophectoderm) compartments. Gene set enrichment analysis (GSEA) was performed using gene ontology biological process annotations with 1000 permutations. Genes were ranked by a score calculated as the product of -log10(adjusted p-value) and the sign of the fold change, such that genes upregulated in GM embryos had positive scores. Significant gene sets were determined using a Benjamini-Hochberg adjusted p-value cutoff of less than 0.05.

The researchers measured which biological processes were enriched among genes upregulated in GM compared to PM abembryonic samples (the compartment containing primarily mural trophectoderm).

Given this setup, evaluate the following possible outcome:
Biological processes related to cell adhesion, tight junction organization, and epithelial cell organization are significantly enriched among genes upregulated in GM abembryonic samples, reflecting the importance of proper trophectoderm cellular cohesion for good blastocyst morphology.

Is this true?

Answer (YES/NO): NO